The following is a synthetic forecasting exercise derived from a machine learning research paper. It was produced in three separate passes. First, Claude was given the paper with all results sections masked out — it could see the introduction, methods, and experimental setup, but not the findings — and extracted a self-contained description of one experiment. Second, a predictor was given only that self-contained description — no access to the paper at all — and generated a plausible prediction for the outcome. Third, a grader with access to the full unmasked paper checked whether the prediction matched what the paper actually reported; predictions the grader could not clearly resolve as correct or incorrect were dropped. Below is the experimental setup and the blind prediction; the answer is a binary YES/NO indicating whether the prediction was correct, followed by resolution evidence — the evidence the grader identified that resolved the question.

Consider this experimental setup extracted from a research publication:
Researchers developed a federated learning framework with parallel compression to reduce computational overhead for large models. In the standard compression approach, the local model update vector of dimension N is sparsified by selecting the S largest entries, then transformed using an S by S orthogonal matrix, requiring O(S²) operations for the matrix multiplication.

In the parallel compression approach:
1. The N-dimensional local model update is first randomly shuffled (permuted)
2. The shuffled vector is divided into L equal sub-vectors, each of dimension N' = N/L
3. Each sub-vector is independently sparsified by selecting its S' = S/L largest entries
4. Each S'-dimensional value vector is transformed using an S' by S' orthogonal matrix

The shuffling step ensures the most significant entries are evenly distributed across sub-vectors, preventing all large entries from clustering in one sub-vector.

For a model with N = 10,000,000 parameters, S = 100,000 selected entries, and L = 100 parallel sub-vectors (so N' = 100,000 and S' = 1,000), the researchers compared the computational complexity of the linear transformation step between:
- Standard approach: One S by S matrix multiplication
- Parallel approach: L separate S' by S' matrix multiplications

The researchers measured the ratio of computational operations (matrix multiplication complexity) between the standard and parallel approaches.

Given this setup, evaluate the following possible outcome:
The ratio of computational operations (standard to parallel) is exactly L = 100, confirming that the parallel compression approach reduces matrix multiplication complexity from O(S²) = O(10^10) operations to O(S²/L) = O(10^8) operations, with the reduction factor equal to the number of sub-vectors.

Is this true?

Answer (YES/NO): YES